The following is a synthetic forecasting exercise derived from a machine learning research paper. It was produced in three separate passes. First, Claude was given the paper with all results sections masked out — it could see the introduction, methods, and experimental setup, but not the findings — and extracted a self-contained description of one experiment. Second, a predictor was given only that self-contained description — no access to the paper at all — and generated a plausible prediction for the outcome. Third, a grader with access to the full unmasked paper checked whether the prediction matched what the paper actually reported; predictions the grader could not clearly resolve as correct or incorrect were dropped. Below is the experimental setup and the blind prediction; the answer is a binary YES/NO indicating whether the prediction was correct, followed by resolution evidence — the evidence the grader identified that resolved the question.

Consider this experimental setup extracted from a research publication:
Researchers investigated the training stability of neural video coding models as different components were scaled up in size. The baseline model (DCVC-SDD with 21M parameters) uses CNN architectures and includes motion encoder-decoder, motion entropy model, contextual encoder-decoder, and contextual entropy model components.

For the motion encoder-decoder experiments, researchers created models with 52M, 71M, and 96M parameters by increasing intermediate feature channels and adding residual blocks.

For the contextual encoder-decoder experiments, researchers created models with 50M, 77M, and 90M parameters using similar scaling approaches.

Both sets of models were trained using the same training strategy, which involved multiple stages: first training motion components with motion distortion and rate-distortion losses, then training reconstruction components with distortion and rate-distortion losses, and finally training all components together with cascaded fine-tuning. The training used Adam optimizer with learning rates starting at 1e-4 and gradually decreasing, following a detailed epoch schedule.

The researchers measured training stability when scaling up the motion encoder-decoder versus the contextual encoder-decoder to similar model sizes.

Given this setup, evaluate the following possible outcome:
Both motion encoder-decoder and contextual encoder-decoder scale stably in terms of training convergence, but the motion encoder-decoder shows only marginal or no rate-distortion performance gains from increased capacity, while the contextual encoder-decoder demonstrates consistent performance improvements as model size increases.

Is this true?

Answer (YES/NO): NO